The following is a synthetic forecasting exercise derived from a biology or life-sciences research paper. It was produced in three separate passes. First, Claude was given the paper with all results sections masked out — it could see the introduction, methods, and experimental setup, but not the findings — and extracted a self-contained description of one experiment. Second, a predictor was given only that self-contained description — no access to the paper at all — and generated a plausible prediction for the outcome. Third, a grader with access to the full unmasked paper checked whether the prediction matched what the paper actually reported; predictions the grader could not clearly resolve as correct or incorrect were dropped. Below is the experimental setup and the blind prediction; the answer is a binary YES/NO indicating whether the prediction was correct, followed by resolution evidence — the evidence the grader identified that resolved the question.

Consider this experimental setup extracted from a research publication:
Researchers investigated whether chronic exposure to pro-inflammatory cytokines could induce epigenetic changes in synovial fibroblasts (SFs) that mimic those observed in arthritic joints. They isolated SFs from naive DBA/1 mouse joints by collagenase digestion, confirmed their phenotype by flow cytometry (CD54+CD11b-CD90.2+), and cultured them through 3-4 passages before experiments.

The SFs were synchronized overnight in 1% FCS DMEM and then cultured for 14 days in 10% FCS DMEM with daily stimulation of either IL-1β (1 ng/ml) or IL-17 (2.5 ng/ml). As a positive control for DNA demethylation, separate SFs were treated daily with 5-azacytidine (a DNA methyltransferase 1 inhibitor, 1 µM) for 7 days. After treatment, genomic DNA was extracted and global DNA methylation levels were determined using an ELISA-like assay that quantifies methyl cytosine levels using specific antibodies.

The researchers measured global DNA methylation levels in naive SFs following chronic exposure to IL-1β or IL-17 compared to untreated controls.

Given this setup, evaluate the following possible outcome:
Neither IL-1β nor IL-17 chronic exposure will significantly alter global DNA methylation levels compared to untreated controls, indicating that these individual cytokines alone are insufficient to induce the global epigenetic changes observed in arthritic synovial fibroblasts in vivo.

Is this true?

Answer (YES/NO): NO